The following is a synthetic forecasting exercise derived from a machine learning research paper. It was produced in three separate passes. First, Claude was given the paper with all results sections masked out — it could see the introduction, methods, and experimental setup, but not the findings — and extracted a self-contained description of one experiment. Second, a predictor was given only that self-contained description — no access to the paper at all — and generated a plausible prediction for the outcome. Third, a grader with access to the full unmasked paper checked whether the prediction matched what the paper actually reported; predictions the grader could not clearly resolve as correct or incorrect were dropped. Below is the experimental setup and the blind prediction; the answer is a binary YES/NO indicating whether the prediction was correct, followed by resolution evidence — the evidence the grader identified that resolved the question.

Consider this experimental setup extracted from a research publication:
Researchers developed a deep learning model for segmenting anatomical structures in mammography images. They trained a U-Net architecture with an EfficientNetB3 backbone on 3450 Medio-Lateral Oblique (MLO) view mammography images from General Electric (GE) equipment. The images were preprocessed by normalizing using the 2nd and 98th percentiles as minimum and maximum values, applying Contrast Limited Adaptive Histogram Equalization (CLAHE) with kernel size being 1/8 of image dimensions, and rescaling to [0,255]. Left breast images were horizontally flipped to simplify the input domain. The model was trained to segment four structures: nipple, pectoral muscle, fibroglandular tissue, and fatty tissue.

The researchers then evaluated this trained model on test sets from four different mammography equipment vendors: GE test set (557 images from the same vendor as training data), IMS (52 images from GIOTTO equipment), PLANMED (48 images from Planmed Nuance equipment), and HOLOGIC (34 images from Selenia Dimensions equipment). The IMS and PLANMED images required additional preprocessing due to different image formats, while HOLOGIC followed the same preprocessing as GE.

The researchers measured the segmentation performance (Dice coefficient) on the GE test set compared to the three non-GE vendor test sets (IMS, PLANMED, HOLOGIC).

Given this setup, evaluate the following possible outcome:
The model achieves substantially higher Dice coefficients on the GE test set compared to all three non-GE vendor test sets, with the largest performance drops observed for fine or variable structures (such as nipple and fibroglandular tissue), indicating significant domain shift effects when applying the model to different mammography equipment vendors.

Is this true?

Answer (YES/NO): NO